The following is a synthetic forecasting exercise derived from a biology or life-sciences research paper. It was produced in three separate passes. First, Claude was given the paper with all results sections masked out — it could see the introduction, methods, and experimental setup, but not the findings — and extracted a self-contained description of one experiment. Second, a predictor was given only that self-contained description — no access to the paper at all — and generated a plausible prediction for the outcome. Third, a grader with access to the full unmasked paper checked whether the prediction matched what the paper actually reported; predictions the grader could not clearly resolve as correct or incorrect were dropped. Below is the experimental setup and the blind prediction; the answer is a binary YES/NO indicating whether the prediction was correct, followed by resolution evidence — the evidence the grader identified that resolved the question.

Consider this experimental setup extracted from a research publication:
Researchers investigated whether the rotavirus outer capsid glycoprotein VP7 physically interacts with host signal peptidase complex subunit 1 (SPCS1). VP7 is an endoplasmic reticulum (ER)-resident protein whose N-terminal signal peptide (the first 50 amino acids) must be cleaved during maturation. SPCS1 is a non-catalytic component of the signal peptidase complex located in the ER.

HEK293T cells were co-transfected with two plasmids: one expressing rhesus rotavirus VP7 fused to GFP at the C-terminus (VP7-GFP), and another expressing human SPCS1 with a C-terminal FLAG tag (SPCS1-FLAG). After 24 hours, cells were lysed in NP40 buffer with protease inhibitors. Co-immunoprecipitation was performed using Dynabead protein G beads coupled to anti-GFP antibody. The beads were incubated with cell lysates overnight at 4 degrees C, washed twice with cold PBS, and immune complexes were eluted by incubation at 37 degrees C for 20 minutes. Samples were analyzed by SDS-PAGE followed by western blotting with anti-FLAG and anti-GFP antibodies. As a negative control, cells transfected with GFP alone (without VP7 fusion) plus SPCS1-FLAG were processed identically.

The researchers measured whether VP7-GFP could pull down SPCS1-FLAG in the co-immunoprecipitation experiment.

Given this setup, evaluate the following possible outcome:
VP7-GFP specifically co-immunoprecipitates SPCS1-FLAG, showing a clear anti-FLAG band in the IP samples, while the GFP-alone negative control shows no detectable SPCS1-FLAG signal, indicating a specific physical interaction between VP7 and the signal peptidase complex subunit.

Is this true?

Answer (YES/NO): YES